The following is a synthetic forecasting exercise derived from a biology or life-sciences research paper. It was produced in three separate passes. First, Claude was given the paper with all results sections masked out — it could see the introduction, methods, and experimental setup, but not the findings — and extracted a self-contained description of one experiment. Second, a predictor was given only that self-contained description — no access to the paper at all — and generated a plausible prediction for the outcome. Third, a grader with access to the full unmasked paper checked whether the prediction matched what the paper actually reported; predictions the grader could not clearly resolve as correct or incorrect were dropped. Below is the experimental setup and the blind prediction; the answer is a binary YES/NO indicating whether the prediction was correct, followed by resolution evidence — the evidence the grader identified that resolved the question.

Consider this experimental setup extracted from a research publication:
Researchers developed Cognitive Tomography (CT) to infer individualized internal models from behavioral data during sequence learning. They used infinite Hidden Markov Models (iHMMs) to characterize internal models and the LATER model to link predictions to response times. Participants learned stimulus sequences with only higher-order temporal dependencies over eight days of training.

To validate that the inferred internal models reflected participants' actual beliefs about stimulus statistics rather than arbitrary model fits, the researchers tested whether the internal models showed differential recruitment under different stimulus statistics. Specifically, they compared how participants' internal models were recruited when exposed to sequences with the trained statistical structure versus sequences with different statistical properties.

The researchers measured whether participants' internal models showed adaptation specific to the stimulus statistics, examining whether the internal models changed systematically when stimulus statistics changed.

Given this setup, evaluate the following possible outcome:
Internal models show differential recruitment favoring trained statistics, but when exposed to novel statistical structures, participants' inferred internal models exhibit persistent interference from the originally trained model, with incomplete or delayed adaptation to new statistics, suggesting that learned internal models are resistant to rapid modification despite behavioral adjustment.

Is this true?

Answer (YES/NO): NO